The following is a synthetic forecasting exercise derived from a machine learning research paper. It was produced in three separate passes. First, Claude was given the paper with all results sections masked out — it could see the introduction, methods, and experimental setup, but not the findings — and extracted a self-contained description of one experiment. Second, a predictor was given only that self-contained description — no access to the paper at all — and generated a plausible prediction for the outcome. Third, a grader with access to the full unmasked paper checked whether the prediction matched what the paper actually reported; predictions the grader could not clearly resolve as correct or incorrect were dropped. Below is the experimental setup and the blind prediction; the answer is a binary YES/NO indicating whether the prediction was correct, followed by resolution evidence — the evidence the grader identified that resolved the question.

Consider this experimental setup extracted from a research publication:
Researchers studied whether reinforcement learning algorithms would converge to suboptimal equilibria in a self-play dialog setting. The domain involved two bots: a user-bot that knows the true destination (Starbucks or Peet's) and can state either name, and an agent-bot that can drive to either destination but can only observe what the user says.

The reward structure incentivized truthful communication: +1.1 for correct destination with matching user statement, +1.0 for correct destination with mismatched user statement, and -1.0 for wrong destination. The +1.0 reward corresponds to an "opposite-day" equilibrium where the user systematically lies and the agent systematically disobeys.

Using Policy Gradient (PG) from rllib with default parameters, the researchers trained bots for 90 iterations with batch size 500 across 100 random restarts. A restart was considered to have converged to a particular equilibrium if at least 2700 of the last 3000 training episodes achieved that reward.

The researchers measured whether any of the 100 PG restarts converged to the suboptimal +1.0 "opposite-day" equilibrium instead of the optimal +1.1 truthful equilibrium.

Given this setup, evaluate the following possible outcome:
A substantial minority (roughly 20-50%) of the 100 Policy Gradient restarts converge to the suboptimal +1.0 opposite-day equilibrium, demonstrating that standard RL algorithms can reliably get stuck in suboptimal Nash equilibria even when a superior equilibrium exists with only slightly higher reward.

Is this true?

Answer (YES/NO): NO